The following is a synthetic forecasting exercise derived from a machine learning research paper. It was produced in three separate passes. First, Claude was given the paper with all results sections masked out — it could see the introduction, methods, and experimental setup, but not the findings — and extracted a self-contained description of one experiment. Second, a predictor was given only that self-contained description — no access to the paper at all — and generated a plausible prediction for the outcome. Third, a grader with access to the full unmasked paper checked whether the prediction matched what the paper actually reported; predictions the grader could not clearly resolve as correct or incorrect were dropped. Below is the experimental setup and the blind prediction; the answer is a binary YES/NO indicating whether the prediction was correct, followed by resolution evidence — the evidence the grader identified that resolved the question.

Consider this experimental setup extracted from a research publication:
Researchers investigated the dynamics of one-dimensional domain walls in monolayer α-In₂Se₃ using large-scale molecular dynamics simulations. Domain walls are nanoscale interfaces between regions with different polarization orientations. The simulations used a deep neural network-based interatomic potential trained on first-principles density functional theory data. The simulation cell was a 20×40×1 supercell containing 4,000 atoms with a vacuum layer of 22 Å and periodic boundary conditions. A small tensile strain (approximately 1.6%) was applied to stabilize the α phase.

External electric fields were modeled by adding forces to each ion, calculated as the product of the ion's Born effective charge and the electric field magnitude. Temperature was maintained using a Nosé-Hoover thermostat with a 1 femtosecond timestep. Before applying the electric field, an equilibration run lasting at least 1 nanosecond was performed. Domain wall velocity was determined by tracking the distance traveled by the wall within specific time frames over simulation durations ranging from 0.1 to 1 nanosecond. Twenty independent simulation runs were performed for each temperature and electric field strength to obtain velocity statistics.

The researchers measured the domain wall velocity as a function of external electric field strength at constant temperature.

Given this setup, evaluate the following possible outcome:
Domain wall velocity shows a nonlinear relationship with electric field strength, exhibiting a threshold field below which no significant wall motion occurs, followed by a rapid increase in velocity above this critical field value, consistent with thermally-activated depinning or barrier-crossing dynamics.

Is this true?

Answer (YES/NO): NO